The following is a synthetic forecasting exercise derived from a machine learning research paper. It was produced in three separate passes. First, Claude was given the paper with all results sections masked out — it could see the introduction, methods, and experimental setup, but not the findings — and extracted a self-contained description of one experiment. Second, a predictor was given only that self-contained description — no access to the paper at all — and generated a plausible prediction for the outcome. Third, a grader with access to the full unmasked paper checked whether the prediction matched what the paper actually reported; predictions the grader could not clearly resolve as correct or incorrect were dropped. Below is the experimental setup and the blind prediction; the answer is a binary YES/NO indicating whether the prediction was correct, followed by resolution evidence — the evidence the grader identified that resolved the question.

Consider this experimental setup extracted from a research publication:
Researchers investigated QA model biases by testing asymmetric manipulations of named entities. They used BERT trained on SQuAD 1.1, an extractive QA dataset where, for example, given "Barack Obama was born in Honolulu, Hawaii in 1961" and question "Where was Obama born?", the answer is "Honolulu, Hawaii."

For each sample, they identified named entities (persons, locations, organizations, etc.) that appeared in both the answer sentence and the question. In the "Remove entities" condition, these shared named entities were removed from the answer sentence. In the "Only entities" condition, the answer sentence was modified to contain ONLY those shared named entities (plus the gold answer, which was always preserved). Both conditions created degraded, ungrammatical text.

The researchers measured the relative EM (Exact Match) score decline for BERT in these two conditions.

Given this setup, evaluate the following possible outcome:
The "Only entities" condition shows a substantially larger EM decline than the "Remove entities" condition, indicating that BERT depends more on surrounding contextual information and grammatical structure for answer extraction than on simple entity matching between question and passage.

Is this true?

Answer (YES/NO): NO